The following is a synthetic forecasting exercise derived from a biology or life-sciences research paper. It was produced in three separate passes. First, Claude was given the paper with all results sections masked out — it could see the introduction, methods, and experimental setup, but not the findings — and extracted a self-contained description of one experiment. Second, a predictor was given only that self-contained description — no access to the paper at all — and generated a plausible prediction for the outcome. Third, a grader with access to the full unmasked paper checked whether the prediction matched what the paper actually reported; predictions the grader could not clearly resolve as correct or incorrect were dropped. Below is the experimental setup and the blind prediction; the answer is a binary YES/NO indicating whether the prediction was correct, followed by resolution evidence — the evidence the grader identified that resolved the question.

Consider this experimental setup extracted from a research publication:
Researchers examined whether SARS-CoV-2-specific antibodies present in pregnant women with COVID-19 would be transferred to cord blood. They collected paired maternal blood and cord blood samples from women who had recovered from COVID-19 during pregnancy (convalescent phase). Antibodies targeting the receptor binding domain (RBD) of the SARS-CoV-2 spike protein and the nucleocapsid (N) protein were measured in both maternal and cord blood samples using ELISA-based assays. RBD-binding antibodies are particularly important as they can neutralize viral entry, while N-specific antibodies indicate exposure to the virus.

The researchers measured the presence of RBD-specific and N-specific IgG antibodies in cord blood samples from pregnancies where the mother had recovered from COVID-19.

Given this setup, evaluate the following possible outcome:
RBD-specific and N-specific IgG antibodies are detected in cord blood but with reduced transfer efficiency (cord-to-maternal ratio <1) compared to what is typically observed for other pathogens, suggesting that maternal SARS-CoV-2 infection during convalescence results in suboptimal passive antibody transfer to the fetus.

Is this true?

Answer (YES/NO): NO